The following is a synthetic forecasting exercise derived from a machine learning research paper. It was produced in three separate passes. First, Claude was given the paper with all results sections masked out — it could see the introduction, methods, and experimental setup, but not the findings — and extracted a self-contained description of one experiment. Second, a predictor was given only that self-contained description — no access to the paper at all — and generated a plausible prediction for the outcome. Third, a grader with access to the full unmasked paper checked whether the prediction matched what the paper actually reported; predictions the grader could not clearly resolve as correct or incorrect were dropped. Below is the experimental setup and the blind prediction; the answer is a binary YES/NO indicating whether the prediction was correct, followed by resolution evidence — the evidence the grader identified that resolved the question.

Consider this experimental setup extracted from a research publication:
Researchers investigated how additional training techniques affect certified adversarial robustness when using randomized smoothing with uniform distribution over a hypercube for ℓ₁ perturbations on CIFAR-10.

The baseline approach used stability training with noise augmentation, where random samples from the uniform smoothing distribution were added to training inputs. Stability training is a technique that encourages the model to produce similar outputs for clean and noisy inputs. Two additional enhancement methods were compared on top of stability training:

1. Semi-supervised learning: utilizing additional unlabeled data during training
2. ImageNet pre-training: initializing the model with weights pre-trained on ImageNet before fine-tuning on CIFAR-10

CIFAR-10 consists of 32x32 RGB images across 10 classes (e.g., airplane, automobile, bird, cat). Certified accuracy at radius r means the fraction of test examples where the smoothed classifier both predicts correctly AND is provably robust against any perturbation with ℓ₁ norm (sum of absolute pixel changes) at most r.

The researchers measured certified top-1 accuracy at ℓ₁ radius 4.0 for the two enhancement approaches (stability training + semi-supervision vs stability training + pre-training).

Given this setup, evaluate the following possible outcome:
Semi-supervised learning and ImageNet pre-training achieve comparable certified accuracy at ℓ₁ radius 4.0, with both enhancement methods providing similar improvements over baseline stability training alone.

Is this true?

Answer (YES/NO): YES